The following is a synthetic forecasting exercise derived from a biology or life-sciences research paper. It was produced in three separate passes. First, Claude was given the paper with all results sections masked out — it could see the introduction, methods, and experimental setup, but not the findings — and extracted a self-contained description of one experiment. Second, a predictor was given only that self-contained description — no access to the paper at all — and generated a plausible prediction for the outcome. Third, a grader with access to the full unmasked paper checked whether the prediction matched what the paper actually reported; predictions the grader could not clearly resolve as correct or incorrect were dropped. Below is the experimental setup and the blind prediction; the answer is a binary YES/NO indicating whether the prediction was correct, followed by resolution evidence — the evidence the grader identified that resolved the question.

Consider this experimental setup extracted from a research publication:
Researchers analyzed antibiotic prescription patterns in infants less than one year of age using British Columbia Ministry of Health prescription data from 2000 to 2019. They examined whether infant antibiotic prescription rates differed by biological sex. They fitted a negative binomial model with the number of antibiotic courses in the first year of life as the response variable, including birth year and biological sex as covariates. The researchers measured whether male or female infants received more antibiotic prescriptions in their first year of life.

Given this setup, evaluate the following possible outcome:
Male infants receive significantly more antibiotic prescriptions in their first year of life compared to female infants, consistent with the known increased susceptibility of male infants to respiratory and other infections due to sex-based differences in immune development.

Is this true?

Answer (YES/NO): YES